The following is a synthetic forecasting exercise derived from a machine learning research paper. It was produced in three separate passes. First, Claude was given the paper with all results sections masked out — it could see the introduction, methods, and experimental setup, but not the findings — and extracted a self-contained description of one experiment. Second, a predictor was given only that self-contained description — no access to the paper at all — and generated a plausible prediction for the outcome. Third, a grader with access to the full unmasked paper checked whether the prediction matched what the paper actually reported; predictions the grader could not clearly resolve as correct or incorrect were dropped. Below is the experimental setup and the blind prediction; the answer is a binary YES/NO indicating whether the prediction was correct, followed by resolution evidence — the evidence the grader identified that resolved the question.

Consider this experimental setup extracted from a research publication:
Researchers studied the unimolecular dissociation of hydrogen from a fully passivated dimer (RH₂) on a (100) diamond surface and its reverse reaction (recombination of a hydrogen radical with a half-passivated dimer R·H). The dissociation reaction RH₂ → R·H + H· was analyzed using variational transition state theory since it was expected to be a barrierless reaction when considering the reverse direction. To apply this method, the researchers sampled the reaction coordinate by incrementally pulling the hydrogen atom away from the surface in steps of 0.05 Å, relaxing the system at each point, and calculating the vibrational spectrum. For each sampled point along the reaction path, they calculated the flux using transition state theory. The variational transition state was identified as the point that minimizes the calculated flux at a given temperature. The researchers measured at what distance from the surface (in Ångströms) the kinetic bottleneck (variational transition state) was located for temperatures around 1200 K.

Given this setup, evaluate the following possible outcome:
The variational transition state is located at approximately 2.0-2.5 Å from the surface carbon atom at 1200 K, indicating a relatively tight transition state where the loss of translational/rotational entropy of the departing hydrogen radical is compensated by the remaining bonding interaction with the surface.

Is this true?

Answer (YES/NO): NO